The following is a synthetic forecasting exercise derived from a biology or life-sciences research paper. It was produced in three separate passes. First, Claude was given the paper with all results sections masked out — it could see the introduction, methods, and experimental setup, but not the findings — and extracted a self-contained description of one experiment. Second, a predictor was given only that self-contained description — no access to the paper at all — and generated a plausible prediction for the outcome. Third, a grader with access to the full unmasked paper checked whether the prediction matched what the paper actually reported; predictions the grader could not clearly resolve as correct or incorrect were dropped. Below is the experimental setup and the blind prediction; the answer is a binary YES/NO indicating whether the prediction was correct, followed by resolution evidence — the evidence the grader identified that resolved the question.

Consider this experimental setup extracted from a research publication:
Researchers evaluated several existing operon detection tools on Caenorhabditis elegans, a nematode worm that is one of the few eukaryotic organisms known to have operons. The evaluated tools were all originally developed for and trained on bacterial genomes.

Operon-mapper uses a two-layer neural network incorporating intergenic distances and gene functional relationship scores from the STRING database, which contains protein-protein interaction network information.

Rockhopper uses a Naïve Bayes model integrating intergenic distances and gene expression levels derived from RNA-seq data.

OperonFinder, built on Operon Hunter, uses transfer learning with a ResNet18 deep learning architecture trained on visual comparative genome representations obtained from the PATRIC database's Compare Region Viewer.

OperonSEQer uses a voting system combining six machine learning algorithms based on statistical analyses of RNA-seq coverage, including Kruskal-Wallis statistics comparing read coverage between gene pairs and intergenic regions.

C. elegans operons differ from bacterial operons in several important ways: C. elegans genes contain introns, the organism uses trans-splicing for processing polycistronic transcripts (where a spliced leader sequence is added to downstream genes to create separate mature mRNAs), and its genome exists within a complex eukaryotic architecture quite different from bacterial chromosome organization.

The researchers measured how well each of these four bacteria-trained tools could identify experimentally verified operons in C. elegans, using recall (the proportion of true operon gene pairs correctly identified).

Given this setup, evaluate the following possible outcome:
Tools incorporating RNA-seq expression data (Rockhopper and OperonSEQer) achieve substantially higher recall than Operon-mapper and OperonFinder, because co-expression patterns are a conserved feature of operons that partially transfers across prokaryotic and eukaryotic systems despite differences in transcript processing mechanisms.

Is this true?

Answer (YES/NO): NO